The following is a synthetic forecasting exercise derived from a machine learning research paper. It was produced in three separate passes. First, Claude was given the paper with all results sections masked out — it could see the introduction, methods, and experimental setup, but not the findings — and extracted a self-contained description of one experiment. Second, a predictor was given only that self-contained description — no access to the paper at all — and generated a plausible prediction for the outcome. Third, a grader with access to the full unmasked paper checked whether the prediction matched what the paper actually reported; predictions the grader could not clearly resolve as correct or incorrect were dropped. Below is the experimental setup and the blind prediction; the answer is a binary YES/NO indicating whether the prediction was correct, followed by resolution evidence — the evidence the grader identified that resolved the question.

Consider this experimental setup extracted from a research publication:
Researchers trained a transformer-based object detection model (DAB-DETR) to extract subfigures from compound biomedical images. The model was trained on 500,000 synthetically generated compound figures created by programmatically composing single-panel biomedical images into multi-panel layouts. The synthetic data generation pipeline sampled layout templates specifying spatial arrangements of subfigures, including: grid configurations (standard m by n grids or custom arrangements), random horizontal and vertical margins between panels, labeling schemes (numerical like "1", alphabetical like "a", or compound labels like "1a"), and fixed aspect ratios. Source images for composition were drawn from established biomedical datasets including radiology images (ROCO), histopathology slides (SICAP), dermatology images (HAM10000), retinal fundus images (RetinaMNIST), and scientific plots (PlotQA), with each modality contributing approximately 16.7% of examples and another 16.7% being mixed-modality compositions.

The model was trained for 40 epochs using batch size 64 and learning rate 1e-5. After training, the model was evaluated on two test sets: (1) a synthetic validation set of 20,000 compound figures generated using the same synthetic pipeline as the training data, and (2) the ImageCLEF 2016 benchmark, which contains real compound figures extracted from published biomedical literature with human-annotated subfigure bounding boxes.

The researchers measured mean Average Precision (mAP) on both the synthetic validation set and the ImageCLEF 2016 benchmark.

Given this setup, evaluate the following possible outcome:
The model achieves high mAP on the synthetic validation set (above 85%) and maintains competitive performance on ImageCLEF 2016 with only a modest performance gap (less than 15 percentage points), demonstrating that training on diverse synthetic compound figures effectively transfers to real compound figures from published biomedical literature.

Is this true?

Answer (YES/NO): NO